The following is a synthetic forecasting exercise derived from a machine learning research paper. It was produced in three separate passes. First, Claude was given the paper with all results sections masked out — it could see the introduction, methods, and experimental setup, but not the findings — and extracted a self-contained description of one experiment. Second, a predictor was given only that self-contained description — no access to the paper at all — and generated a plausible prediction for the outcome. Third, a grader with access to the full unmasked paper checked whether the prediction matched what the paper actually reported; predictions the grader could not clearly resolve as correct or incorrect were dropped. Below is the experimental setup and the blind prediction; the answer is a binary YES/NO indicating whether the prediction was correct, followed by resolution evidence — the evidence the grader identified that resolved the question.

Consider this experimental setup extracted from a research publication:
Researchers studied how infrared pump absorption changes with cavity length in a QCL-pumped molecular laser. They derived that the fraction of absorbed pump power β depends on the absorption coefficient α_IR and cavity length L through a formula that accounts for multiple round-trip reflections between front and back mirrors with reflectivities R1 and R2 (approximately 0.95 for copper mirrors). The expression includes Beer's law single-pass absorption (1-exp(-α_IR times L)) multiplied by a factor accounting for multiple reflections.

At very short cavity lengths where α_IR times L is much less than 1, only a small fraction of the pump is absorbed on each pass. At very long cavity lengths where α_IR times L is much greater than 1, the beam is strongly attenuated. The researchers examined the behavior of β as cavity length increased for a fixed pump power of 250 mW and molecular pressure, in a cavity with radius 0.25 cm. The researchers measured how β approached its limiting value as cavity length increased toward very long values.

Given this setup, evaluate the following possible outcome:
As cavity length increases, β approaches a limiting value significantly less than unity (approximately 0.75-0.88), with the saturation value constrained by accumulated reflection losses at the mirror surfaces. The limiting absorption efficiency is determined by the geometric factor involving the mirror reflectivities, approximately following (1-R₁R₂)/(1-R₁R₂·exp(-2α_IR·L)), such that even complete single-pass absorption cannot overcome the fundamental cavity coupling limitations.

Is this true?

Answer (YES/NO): NO